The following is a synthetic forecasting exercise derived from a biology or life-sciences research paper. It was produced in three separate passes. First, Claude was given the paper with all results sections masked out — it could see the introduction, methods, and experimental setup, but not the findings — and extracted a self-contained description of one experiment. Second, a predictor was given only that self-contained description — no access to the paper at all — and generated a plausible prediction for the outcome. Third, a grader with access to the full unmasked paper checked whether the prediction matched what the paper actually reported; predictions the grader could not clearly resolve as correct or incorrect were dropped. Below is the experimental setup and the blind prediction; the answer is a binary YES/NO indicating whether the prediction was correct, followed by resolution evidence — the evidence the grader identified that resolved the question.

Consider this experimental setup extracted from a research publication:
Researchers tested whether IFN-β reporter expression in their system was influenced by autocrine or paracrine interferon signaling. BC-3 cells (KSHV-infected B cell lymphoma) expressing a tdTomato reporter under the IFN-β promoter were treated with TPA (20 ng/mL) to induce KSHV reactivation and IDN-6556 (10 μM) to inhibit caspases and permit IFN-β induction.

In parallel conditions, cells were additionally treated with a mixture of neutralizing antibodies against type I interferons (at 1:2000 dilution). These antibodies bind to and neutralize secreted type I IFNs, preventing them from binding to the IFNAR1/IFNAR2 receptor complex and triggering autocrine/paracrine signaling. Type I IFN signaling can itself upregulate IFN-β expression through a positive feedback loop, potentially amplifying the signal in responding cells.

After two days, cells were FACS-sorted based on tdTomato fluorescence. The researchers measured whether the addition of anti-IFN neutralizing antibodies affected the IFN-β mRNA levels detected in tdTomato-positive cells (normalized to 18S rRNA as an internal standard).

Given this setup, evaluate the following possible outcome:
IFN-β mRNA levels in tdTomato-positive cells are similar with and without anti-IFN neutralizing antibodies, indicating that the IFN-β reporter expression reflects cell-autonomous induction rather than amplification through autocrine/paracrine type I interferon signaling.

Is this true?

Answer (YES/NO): NO